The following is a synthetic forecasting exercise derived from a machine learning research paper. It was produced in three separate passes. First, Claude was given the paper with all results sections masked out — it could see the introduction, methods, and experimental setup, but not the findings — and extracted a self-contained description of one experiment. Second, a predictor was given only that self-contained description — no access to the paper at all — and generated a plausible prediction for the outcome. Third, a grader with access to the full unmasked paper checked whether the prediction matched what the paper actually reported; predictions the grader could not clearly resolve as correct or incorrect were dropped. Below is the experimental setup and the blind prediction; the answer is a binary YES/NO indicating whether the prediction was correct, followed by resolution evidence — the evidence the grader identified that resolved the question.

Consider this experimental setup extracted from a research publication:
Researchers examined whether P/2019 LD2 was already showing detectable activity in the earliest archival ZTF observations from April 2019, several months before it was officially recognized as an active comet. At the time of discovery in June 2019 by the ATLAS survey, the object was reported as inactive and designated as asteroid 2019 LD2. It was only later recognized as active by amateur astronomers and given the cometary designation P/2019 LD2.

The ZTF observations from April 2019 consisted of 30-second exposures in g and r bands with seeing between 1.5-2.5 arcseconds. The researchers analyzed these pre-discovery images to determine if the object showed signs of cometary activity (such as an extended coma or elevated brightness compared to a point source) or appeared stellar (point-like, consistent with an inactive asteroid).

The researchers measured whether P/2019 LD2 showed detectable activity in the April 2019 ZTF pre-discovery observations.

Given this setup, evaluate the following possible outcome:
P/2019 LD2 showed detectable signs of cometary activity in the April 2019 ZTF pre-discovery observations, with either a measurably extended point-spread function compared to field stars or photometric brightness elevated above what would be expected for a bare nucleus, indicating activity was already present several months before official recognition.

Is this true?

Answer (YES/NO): YES